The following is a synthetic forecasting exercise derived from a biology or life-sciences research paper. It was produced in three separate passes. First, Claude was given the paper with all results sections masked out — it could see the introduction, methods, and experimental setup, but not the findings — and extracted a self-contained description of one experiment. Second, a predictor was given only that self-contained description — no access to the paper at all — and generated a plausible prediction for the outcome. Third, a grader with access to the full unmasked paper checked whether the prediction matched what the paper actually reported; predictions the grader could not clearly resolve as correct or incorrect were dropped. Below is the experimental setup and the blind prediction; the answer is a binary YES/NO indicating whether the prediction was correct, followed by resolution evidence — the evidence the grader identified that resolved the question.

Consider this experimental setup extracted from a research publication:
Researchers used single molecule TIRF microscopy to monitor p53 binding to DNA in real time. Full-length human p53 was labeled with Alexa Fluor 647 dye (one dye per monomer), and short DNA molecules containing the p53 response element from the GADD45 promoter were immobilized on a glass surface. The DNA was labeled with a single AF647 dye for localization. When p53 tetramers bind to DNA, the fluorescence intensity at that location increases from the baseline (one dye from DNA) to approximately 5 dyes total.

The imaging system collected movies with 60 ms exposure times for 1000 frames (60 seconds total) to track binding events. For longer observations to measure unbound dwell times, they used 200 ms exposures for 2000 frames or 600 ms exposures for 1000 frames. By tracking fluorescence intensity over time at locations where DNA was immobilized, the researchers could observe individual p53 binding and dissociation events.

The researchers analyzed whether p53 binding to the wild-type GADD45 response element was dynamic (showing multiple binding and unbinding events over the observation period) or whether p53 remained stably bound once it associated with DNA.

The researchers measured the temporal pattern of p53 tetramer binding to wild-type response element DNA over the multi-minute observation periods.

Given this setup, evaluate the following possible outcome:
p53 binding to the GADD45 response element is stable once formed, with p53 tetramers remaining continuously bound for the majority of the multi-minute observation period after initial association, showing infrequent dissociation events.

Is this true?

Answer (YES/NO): NO